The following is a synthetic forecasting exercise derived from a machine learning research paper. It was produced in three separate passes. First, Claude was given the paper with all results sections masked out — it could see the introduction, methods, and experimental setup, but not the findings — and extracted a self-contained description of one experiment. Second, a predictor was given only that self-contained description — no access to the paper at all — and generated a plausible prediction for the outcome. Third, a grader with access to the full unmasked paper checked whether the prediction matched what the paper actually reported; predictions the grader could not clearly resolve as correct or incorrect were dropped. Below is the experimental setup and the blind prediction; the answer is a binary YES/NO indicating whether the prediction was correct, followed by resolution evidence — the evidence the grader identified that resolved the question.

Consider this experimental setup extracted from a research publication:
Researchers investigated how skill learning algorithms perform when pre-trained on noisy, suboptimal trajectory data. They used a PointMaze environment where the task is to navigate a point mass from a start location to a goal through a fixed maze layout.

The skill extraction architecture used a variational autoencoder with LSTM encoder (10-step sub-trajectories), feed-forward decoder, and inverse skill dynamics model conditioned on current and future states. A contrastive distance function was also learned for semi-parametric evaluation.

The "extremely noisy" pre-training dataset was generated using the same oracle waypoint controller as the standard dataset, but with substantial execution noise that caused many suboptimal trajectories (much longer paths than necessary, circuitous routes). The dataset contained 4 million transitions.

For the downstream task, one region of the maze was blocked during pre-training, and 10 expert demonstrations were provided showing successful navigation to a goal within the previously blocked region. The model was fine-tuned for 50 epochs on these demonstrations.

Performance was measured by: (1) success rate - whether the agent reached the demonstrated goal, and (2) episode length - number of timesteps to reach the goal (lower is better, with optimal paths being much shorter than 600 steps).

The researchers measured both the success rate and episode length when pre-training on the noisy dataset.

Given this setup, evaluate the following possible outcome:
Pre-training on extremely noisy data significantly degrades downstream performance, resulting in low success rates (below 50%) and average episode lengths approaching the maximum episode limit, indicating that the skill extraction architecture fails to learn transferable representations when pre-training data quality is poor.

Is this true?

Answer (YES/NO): NO